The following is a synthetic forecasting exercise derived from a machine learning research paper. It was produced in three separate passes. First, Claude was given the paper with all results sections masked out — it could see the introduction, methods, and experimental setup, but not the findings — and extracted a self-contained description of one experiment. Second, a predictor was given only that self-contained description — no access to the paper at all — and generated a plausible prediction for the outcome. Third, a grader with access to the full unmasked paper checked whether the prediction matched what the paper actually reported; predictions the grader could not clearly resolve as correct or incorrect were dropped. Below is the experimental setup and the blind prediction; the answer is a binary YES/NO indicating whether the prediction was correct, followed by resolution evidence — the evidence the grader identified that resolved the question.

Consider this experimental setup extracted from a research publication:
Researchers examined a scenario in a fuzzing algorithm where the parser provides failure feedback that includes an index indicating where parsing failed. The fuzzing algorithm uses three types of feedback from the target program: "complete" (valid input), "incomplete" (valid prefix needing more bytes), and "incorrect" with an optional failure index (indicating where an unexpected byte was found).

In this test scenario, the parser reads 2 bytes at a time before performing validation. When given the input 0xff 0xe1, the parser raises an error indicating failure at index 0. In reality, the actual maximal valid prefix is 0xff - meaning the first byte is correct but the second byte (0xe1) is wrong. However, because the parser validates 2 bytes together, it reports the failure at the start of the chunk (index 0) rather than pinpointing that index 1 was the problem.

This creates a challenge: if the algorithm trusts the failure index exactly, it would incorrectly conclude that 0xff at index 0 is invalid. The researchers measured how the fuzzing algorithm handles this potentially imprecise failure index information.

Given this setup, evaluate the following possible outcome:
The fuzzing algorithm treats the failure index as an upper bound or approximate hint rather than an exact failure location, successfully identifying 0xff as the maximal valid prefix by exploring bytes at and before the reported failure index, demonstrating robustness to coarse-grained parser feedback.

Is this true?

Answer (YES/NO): YES